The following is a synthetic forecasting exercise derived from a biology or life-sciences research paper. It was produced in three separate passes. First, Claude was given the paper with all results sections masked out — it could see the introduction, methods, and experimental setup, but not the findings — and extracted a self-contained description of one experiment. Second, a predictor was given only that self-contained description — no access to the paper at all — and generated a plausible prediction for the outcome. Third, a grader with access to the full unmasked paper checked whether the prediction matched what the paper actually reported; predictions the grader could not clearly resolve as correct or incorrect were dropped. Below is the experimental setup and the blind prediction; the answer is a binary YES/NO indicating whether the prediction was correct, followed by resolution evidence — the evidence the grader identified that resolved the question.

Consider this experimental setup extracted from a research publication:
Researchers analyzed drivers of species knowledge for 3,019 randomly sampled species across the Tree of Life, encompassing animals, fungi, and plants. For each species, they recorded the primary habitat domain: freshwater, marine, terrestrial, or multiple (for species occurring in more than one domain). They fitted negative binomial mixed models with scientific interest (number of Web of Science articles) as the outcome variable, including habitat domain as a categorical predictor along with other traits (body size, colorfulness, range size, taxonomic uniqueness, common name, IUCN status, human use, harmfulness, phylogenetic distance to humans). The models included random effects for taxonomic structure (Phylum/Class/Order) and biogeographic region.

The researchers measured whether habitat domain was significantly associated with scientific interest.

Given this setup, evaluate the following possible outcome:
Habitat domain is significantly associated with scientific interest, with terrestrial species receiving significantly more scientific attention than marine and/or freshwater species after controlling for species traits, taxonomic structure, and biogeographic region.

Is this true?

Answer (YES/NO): NO